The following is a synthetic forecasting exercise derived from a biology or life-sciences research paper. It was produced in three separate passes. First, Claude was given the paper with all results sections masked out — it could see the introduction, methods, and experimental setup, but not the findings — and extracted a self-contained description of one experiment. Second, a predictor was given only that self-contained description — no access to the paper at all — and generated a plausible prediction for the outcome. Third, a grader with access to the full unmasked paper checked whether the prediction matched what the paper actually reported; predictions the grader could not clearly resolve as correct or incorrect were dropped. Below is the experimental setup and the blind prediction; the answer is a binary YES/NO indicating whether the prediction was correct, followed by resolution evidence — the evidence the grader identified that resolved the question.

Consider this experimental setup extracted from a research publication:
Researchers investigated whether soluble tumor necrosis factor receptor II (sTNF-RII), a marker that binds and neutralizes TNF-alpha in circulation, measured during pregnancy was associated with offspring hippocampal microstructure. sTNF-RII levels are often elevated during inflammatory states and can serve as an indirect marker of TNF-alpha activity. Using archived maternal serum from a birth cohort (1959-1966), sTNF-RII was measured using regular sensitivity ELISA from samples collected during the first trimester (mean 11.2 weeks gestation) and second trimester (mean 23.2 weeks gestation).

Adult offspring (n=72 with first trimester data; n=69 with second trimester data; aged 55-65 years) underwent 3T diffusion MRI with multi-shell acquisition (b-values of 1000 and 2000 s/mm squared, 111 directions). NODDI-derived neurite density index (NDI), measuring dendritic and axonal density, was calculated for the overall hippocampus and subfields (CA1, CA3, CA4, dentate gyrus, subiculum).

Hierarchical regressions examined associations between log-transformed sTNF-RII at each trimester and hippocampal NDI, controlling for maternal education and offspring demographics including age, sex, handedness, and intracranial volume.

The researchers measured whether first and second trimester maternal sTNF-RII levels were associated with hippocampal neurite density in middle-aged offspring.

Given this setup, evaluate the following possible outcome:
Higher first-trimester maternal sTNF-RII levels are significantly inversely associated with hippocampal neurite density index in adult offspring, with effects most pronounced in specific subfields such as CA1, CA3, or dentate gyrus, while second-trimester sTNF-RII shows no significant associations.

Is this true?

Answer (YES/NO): NO